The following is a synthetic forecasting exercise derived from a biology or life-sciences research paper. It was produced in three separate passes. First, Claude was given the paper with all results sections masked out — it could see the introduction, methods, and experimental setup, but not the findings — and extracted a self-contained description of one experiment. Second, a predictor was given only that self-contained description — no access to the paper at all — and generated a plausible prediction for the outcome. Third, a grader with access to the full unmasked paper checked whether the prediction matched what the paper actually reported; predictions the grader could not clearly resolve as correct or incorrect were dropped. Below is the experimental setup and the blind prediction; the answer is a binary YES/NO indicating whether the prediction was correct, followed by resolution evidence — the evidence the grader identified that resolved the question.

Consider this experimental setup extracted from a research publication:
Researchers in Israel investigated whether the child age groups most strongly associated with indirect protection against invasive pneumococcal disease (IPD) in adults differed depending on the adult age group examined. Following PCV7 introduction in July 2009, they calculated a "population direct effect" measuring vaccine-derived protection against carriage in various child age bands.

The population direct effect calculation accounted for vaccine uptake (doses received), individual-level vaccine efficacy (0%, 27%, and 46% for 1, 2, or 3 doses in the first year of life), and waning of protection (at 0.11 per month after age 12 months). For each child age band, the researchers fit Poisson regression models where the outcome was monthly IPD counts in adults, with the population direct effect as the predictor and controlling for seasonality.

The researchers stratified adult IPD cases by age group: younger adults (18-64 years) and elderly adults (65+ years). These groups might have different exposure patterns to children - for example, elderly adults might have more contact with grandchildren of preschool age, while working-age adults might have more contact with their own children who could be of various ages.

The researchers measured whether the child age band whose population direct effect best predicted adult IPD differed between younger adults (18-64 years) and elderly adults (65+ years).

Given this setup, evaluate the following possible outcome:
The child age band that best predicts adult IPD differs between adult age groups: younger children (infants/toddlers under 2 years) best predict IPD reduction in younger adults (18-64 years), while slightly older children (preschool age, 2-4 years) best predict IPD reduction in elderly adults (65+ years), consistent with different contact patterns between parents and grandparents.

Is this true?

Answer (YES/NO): NO